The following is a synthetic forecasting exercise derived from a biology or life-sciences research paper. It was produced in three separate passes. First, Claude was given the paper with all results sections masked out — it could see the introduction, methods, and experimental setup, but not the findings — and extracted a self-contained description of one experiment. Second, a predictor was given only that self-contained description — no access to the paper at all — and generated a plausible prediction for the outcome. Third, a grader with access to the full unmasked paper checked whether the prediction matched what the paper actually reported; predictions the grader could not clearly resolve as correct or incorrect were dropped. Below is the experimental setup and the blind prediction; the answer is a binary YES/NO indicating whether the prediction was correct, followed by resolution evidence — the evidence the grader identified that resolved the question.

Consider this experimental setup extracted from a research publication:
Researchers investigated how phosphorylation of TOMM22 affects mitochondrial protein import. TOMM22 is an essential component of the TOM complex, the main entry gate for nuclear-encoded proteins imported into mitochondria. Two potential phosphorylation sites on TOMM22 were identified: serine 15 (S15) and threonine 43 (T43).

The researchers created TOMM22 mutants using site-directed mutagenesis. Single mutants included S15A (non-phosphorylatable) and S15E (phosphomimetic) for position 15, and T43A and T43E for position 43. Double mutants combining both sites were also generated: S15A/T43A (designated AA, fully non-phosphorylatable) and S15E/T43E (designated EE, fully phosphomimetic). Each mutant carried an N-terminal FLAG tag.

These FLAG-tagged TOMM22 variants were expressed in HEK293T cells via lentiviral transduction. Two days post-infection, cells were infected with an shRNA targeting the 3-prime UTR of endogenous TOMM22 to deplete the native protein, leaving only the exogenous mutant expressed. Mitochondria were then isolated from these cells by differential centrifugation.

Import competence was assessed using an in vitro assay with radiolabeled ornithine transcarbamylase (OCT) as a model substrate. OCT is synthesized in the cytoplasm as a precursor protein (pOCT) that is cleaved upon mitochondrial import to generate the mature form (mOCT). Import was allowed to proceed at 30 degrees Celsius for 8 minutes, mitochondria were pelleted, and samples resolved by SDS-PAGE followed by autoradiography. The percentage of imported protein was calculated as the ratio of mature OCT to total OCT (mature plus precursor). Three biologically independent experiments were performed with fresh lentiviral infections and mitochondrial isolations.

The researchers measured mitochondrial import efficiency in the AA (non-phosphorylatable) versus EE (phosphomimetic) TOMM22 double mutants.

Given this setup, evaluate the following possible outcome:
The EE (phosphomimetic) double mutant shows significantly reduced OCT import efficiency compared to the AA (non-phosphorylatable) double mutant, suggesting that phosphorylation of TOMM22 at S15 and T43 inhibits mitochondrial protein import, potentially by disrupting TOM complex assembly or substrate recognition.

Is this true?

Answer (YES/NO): YES